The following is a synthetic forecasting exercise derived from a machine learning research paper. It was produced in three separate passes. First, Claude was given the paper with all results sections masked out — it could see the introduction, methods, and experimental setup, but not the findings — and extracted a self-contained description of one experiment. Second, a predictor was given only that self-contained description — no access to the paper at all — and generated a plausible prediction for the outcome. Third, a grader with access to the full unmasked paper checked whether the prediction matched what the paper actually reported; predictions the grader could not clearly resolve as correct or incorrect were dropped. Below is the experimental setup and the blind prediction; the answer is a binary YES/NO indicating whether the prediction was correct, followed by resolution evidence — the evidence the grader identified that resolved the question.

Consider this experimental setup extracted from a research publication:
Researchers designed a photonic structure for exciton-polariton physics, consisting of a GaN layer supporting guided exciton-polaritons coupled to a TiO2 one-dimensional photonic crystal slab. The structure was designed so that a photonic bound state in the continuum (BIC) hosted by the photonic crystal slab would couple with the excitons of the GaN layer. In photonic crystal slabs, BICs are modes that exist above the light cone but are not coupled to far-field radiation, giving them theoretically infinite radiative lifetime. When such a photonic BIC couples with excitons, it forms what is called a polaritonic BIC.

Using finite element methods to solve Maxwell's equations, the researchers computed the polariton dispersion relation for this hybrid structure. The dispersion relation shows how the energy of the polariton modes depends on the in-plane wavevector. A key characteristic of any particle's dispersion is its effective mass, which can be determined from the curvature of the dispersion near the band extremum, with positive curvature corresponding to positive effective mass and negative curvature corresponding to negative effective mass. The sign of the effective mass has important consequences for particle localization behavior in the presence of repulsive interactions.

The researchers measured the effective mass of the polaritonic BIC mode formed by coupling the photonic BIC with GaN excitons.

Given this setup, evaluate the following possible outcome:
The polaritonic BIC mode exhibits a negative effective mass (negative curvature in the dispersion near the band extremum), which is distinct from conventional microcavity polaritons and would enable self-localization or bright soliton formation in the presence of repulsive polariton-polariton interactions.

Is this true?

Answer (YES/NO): YES